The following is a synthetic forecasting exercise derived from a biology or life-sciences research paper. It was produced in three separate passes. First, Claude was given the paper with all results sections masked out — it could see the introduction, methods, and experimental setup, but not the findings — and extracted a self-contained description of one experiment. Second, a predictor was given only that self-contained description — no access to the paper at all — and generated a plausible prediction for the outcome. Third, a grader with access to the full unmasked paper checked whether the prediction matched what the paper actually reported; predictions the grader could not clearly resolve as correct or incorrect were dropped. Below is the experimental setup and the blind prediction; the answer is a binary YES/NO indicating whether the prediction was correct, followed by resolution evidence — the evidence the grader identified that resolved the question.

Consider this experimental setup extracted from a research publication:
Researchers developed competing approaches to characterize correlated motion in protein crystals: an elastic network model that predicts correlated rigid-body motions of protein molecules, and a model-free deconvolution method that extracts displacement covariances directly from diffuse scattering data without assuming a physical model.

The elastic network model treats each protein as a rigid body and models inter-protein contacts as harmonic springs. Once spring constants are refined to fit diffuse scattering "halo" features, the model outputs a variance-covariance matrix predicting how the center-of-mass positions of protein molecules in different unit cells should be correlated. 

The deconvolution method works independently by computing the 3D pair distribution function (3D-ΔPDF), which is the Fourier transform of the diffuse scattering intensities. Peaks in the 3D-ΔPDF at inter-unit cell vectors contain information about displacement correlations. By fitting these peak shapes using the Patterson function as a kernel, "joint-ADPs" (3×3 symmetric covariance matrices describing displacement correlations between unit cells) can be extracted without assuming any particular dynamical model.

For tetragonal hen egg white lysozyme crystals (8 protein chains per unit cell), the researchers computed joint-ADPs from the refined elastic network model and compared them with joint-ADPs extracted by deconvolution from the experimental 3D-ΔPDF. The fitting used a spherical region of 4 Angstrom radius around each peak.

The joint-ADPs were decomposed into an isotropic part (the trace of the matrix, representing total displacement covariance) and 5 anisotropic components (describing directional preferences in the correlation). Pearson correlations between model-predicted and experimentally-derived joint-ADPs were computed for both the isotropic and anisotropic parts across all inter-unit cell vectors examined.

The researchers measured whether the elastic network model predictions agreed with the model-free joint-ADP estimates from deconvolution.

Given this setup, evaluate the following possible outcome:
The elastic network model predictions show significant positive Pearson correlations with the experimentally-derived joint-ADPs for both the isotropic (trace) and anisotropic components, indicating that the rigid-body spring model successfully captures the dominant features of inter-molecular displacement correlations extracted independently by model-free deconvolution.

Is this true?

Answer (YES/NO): YES